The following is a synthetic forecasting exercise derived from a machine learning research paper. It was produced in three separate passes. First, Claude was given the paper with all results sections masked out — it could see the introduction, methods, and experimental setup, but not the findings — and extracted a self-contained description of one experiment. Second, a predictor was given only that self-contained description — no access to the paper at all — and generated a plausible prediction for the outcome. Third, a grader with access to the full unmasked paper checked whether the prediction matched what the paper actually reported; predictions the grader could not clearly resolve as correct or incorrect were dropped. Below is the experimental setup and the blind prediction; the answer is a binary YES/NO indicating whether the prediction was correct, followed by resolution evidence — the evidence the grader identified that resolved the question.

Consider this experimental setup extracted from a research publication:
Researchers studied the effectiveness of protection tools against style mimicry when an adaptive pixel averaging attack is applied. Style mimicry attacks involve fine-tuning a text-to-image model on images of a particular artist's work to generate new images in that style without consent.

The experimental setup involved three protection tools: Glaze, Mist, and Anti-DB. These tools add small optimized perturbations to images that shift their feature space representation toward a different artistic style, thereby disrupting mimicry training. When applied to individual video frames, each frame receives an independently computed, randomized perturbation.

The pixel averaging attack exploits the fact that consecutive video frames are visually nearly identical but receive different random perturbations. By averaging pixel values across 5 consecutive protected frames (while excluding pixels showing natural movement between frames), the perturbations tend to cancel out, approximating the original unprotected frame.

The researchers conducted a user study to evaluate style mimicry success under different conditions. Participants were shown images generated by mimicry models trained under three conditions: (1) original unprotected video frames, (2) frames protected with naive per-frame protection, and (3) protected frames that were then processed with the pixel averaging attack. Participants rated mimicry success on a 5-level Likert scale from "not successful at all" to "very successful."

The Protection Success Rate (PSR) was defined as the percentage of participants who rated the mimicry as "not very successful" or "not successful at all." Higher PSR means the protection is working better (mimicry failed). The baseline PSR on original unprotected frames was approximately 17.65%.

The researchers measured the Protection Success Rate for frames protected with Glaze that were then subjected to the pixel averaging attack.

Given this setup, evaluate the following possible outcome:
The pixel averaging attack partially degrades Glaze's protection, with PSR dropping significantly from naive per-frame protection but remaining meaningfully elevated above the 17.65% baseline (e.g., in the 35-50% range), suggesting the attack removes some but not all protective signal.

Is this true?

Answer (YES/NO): NO